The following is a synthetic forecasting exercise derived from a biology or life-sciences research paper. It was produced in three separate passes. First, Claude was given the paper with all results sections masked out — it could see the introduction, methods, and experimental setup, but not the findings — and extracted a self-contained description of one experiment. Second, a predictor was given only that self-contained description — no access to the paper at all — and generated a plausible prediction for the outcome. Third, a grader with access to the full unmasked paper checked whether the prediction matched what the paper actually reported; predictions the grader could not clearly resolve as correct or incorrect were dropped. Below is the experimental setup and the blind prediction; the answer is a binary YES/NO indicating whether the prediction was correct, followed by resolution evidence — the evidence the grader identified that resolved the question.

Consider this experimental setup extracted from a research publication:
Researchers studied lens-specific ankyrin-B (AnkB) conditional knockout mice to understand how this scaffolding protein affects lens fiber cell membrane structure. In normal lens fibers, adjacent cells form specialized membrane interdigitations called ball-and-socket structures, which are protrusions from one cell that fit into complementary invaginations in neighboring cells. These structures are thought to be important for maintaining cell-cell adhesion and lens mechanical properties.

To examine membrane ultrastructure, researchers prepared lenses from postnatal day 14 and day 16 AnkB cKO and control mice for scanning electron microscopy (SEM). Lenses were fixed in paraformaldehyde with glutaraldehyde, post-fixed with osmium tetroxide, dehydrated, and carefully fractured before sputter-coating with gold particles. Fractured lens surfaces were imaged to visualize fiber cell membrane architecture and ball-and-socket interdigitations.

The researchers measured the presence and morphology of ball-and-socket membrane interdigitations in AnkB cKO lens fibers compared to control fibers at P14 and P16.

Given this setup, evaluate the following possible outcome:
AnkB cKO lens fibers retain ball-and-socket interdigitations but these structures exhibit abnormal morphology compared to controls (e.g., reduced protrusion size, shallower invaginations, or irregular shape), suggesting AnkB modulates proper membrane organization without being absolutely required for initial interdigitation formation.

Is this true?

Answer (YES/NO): NO